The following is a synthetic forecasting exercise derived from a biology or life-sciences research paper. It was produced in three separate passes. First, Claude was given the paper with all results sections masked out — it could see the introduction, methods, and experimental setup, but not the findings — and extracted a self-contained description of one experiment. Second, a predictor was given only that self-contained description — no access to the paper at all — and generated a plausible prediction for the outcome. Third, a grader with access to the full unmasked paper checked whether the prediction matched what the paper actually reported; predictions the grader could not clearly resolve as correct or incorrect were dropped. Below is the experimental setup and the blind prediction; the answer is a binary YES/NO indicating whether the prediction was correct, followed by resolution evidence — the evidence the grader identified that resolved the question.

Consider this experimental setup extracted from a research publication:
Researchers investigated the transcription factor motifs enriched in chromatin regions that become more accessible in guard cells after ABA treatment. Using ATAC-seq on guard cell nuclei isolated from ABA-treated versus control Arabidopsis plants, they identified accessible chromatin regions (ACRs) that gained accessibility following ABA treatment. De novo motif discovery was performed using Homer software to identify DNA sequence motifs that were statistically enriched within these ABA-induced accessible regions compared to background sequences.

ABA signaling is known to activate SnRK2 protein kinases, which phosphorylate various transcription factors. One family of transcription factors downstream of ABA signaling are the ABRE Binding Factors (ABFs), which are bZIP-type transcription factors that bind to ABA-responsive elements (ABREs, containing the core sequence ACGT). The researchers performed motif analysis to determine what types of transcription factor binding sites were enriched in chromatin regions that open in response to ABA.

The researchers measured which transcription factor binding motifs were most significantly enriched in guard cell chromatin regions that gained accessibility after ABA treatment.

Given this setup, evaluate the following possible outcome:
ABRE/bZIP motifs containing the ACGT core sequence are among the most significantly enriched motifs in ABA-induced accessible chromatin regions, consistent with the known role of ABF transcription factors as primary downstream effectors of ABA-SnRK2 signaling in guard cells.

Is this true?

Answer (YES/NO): YES